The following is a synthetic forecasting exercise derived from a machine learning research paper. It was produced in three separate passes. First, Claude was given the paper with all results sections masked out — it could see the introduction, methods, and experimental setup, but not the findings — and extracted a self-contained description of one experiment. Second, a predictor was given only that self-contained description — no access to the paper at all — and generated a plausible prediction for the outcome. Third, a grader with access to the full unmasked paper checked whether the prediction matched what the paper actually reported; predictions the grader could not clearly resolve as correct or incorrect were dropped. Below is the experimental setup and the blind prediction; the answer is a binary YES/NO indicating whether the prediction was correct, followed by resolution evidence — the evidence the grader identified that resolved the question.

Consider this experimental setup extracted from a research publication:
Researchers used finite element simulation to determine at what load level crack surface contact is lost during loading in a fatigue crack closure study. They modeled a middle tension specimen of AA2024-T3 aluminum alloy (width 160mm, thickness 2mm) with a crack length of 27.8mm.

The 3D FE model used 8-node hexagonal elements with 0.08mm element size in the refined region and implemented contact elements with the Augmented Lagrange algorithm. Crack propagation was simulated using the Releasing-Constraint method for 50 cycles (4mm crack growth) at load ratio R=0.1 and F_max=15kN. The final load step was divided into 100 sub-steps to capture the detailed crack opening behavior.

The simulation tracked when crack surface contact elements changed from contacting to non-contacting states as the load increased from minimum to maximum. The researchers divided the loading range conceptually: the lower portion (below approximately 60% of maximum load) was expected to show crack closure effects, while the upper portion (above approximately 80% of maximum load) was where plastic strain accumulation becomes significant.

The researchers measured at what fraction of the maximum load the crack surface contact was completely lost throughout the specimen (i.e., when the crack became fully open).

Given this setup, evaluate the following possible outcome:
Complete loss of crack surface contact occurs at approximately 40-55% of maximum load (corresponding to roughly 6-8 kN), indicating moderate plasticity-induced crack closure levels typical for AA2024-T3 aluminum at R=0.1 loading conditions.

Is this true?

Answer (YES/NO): YES